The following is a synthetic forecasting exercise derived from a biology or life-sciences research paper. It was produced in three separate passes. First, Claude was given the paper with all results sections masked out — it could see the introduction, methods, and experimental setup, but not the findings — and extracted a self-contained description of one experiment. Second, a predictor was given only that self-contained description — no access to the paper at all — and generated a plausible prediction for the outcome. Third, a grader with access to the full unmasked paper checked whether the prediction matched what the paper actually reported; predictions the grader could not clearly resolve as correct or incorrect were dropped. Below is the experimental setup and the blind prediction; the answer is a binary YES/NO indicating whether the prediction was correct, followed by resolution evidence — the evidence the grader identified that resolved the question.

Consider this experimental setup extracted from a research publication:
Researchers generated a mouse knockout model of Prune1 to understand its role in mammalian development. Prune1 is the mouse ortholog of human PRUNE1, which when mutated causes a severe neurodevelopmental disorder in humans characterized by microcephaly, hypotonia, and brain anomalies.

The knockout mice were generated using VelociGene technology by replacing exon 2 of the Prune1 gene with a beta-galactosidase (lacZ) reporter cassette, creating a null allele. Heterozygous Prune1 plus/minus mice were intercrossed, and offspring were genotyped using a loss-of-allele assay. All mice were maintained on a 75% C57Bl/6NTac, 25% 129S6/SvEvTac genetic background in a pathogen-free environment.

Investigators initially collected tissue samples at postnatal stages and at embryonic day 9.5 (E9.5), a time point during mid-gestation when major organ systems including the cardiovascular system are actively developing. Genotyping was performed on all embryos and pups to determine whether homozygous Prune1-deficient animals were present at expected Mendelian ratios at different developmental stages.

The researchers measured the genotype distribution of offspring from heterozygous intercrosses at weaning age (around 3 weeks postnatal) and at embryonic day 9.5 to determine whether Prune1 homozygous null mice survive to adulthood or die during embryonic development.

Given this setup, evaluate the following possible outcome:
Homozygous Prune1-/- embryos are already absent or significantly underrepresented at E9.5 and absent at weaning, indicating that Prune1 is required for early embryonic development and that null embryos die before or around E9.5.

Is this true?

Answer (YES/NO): NO